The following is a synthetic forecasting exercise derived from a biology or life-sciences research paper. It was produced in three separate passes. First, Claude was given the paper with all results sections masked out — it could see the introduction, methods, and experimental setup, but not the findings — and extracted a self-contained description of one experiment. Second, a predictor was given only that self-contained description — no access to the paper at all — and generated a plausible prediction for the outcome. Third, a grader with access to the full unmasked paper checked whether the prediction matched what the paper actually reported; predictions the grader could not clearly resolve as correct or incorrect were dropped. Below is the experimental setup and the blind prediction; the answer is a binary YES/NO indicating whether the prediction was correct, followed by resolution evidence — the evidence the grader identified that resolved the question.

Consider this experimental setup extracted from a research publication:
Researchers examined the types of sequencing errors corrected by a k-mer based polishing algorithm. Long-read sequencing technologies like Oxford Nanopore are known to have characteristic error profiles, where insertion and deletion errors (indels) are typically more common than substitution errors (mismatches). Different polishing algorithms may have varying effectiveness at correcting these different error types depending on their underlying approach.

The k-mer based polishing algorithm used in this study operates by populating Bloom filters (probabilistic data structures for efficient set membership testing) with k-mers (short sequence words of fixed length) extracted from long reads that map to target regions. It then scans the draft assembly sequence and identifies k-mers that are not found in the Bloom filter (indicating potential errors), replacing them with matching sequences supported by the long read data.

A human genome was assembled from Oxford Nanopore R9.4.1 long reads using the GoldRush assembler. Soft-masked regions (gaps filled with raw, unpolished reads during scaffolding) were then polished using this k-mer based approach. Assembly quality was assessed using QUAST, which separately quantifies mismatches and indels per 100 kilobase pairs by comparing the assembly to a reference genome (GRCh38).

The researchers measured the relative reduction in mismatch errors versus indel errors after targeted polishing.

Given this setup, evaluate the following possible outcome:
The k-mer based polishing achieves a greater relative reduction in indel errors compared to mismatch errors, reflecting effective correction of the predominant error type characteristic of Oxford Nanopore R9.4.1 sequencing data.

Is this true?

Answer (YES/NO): YES